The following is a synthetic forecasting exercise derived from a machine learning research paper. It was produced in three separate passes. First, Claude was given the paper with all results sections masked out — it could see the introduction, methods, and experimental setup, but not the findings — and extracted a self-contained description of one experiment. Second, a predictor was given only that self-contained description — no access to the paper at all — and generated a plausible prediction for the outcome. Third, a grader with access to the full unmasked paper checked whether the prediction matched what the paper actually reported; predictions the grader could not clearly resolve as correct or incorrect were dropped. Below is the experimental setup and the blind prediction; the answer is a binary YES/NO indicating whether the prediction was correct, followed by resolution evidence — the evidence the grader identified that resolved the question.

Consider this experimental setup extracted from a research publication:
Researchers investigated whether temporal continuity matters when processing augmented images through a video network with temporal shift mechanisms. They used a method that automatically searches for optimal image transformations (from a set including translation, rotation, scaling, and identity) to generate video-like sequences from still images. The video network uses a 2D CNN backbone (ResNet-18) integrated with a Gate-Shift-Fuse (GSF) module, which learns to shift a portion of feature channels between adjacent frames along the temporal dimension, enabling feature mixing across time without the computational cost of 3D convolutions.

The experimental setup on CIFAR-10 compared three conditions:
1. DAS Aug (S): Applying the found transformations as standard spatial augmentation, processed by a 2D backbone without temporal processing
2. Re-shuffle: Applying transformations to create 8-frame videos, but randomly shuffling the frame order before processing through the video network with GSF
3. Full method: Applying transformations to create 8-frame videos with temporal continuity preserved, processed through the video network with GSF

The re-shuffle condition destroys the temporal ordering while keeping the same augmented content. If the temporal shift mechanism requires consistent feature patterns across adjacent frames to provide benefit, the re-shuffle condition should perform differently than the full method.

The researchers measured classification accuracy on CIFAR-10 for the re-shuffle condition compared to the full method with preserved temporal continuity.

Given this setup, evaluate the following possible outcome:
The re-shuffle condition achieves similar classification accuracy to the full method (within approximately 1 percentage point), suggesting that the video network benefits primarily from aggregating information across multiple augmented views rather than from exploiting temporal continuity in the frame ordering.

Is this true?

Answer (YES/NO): NO